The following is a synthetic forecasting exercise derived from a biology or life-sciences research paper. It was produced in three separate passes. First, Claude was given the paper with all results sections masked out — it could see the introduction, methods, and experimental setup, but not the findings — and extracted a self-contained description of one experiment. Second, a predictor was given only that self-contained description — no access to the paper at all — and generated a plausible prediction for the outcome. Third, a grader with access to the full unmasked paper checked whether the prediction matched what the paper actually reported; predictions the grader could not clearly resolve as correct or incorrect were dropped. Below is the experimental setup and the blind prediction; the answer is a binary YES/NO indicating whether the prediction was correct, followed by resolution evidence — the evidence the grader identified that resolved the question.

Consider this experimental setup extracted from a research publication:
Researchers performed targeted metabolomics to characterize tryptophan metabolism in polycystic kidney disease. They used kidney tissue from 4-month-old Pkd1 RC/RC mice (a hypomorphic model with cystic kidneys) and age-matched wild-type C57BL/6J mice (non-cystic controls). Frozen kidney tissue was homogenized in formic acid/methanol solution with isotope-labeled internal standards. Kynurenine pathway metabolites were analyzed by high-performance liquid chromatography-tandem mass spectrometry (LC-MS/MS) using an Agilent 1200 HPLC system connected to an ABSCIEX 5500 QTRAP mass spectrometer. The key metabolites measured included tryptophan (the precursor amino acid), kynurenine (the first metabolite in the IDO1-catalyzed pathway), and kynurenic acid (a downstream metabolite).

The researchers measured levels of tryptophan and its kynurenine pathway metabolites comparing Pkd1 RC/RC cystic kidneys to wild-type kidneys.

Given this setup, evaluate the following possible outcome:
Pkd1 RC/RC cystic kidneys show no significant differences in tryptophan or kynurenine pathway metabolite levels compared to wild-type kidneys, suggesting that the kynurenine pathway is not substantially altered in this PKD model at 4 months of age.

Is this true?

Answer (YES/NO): NO